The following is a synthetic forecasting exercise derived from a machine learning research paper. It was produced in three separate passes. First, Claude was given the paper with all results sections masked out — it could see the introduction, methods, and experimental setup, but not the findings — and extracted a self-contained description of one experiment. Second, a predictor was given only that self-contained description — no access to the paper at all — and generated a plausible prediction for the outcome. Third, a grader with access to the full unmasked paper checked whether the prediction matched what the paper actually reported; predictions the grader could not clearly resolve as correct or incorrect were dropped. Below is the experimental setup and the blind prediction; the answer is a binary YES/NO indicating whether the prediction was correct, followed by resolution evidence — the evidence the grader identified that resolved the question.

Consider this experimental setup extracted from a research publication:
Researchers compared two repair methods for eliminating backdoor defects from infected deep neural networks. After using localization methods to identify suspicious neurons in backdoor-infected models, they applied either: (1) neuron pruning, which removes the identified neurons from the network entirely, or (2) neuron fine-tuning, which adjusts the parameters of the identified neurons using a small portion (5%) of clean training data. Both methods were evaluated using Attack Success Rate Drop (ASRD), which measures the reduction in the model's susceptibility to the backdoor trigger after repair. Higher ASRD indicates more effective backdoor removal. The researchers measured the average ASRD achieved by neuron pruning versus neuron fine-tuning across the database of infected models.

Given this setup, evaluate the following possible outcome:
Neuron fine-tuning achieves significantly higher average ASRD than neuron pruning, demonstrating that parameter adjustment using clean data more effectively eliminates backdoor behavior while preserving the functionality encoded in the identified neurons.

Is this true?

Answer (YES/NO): NO